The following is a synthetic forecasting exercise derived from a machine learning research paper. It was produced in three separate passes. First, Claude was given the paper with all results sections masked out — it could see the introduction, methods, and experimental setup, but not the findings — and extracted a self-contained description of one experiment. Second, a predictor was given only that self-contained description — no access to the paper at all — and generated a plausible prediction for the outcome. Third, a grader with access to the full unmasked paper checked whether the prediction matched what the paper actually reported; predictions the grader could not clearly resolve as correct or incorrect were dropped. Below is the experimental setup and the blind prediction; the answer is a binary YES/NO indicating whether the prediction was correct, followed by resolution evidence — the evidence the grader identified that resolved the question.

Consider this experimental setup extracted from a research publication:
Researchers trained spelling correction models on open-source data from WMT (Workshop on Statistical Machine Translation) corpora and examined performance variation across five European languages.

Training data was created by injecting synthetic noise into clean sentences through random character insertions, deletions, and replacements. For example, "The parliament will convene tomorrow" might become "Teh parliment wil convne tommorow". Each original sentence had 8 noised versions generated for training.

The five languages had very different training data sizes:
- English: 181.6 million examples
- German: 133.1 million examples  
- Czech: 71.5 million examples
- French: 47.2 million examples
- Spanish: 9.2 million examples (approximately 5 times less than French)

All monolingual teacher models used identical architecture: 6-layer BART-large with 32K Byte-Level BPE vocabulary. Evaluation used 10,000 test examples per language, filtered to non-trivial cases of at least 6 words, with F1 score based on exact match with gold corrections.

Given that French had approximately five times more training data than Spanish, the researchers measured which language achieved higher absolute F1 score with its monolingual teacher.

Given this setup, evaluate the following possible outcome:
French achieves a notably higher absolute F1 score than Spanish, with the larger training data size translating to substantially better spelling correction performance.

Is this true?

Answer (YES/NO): NO